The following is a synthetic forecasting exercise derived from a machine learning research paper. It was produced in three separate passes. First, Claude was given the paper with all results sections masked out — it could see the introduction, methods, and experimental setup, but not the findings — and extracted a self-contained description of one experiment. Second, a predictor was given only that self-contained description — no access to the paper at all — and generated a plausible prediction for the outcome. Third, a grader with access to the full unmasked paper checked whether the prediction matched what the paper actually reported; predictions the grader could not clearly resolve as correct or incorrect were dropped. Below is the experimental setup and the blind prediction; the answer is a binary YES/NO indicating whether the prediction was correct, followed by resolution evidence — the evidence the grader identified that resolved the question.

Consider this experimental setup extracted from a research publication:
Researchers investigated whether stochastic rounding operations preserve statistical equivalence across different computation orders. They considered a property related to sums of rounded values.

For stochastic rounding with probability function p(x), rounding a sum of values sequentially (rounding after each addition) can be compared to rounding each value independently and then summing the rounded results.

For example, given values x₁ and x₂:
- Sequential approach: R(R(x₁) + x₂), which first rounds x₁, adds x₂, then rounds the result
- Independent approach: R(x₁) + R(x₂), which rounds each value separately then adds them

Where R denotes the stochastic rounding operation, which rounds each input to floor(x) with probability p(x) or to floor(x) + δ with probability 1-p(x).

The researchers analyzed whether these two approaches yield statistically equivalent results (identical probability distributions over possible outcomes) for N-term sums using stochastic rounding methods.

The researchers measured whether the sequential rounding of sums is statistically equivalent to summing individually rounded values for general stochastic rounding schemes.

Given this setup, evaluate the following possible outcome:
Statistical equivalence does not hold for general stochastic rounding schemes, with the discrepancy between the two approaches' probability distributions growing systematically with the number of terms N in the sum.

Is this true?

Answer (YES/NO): NO